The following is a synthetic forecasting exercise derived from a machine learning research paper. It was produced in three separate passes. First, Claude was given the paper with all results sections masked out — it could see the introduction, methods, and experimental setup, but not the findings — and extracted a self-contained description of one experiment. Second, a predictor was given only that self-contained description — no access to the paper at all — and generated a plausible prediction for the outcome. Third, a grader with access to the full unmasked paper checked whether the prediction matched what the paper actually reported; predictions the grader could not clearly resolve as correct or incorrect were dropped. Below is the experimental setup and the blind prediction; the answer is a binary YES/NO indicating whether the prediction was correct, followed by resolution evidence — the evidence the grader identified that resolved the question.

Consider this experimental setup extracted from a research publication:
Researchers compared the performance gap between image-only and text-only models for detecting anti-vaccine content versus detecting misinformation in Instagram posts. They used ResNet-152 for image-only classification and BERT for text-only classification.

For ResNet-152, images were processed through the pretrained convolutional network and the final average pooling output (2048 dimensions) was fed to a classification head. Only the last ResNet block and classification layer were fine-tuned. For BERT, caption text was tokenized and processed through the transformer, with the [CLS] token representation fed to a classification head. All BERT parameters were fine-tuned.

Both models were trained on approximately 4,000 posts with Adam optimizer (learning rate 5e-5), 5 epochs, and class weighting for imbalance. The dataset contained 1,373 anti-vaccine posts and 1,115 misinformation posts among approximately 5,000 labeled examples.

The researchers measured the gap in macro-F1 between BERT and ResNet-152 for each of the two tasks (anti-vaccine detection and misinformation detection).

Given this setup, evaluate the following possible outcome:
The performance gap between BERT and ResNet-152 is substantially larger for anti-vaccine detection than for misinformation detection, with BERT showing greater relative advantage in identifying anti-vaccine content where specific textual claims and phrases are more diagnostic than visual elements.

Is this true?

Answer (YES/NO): YES